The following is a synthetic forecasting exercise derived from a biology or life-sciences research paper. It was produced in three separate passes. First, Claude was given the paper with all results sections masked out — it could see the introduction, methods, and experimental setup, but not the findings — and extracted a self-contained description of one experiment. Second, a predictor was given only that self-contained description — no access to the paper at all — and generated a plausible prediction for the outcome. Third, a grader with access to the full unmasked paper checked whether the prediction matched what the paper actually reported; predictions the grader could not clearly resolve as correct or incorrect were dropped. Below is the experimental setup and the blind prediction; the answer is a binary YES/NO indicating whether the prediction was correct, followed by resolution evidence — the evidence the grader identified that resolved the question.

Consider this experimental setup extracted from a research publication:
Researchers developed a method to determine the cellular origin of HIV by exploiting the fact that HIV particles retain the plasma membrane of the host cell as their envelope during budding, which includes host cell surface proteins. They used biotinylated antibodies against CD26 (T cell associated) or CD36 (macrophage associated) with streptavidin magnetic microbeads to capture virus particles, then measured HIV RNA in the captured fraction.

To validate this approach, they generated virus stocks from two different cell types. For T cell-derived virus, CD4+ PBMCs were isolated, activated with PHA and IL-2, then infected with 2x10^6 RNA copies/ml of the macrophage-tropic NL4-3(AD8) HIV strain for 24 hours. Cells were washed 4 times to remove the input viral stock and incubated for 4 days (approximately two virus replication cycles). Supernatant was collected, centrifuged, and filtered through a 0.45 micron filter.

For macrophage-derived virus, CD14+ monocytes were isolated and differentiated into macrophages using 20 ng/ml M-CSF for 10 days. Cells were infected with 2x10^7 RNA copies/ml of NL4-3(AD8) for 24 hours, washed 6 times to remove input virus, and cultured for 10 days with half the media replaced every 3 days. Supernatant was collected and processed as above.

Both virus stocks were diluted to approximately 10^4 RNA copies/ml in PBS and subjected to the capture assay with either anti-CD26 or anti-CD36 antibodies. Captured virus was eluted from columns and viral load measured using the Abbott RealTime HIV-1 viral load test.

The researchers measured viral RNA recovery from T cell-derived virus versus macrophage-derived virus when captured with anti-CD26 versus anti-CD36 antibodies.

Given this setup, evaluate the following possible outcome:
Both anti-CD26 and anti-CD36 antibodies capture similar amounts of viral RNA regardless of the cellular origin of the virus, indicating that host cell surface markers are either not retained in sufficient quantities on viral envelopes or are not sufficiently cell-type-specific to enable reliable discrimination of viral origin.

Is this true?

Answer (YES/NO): NO